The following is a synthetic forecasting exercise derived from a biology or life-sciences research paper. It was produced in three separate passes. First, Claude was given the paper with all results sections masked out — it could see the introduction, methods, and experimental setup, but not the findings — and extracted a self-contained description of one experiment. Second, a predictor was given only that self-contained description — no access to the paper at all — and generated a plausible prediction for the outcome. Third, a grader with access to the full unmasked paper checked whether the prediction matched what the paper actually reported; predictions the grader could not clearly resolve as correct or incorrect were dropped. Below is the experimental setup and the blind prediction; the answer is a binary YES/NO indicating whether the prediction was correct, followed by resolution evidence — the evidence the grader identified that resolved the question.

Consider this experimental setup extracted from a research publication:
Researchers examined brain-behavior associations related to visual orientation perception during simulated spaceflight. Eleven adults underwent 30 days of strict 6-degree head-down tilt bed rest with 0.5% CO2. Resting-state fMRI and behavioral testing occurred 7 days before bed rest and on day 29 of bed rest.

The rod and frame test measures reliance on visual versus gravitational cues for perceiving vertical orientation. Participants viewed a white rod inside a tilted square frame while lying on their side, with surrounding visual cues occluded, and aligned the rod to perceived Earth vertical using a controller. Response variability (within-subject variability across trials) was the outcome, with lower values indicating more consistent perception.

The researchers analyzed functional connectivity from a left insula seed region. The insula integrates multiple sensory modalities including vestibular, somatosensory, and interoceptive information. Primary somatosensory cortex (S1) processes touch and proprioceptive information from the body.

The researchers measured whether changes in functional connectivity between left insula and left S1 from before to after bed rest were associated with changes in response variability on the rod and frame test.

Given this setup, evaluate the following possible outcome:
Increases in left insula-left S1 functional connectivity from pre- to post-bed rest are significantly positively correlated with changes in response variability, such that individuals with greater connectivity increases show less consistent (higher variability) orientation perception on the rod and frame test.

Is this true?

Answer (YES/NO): YES